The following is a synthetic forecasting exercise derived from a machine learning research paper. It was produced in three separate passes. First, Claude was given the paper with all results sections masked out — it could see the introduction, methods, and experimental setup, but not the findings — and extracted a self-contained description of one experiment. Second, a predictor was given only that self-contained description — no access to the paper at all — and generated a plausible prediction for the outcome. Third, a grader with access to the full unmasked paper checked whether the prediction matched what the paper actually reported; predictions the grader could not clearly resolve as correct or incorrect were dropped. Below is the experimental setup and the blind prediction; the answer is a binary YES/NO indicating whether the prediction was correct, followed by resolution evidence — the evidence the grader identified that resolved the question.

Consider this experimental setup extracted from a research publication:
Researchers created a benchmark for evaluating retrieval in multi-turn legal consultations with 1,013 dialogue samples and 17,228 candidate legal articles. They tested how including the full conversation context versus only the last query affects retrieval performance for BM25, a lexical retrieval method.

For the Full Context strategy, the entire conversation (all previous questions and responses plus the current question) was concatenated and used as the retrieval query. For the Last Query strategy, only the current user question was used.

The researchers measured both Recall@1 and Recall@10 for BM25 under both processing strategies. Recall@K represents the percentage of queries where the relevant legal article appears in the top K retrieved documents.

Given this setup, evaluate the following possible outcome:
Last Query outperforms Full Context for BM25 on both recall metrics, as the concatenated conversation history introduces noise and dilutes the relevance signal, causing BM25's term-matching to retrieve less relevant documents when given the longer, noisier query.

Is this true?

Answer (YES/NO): NO